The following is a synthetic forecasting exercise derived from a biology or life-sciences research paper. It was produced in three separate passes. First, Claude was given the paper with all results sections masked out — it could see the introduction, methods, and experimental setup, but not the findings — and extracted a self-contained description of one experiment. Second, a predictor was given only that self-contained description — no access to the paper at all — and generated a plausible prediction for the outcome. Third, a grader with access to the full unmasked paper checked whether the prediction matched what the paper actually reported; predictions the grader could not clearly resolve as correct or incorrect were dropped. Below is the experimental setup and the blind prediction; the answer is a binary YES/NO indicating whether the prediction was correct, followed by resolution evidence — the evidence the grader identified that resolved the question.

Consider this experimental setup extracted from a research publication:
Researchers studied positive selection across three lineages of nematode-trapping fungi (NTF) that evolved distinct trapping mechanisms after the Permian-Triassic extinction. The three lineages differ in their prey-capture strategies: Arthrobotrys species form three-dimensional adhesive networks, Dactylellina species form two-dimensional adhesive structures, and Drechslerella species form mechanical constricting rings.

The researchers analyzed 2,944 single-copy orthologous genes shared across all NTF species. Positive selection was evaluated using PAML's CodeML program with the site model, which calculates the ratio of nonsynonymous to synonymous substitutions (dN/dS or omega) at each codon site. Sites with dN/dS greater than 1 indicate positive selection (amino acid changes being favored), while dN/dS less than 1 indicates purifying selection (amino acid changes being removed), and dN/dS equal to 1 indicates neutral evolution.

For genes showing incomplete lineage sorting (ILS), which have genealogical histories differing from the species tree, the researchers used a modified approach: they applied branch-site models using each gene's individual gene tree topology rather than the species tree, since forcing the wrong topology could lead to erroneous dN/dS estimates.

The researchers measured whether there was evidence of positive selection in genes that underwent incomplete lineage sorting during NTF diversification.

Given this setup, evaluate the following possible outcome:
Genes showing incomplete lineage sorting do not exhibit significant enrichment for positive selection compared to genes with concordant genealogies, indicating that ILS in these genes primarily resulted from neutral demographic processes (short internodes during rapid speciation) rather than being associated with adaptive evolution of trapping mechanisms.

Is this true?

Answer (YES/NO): NO